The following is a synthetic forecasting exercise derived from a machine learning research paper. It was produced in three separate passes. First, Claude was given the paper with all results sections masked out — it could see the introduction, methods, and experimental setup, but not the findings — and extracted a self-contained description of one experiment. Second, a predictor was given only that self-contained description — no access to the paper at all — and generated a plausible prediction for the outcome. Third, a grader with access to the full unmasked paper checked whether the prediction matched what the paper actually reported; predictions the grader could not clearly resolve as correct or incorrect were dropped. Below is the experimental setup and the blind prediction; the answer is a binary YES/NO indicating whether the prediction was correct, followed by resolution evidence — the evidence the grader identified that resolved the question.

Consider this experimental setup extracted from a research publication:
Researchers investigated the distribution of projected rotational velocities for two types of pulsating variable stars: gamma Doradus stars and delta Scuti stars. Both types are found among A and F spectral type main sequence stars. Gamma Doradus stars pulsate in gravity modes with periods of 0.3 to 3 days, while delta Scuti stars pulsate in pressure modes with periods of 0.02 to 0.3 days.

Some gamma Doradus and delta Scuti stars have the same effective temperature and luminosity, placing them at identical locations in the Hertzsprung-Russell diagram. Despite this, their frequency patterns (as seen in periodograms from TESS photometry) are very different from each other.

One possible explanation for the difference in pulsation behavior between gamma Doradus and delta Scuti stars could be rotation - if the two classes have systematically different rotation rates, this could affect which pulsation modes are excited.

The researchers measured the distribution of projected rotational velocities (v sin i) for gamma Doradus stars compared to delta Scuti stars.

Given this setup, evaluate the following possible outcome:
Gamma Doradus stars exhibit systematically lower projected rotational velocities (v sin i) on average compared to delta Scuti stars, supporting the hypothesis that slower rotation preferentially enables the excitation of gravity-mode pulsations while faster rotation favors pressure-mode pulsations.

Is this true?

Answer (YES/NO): NO